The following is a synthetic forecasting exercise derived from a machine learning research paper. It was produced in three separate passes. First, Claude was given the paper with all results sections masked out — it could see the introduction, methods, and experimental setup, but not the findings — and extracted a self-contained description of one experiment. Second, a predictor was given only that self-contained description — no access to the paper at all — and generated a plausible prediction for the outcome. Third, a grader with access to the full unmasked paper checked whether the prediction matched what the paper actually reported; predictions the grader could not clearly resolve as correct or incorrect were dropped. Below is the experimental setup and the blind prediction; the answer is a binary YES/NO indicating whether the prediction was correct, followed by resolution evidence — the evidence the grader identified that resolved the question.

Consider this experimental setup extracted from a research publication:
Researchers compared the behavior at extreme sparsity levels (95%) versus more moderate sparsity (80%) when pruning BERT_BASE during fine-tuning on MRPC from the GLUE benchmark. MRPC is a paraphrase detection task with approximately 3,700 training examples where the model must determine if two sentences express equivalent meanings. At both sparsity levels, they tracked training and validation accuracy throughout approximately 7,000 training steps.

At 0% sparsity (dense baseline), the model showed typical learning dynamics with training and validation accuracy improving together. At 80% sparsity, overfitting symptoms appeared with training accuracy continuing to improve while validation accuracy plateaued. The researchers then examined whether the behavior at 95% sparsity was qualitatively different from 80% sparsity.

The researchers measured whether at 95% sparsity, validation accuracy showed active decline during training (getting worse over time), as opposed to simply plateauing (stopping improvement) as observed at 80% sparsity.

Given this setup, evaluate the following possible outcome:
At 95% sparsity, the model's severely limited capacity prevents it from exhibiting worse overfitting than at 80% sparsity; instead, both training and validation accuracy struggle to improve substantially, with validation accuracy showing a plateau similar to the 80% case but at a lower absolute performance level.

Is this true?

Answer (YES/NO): NO